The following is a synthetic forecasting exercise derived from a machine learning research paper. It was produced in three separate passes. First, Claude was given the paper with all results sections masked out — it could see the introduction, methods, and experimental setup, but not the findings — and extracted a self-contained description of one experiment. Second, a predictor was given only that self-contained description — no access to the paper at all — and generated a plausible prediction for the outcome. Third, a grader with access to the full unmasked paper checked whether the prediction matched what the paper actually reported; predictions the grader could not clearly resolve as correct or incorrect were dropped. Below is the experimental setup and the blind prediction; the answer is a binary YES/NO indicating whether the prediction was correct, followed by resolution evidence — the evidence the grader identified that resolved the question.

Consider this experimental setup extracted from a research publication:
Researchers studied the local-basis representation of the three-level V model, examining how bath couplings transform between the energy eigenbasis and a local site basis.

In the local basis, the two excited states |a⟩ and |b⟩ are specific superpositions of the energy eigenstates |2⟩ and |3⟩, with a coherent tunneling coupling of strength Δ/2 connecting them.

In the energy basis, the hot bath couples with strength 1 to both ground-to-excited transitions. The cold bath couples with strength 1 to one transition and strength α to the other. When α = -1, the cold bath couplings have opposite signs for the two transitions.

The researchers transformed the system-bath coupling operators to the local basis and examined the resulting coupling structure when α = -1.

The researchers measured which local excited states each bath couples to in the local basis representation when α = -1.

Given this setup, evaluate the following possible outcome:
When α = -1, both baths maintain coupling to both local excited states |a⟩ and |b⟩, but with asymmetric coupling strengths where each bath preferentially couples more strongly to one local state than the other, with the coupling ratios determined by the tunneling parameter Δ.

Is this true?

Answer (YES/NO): NO